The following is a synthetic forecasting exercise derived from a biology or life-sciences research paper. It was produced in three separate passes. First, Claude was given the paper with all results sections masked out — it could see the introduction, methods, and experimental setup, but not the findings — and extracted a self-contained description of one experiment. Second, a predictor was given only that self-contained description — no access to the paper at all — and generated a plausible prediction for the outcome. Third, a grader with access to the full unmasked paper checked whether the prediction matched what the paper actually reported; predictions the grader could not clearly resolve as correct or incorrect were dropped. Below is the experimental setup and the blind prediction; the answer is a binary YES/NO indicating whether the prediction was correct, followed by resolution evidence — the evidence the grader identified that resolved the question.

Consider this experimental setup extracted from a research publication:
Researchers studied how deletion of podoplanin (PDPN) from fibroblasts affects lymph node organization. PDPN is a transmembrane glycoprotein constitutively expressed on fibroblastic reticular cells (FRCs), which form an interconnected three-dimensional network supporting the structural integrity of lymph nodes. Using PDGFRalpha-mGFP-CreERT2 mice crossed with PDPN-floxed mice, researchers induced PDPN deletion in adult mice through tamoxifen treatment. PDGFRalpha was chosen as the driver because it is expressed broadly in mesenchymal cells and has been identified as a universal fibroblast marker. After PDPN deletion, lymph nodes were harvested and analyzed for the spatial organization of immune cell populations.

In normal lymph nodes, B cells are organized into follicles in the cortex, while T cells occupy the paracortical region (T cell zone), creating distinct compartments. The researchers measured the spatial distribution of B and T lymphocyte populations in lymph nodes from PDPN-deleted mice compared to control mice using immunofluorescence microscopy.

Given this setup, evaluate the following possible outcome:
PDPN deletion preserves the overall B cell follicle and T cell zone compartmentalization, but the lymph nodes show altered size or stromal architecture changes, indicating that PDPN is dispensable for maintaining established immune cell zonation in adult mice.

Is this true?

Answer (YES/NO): NO